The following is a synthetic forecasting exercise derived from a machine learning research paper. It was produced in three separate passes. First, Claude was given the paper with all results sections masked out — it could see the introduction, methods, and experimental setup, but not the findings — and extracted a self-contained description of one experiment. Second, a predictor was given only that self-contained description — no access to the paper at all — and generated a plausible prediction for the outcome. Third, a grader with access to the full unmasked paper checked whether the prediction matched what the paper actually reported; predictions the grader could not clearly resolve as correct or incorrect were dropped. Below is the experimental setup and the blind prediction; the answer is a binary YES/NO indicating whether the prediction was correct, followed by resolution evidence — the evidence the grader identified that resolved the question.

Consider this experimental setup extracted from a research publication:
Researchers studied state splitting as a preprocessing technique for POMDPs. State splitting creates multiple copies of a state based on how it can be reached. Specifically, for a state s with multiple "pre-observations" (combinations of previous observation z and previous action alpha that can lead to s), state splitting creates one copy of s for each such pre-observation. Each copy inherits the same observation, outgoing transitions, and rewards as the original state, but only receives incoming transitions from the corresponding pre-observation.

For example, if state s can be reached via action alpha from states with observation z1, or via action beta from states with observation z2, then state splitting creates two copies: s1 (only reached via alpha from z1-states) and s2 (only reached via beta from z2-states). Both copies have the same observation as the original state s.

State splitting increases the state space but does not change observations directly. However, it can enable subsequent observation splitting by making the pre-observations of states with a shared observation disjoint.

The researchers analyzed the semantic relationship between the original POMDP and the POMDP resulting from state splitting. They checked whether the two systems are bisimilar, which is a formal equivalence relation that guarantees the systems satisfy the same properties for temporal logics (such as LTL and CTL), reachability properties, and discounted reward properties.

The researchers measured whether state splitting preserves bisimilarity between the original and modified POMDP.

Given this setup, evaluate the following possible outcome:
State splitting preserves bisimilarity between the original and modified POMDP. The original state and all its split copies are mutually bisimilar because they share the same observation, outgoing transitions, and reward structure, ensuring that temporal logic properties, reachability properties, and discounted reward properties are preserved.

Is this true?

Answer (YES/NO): YES